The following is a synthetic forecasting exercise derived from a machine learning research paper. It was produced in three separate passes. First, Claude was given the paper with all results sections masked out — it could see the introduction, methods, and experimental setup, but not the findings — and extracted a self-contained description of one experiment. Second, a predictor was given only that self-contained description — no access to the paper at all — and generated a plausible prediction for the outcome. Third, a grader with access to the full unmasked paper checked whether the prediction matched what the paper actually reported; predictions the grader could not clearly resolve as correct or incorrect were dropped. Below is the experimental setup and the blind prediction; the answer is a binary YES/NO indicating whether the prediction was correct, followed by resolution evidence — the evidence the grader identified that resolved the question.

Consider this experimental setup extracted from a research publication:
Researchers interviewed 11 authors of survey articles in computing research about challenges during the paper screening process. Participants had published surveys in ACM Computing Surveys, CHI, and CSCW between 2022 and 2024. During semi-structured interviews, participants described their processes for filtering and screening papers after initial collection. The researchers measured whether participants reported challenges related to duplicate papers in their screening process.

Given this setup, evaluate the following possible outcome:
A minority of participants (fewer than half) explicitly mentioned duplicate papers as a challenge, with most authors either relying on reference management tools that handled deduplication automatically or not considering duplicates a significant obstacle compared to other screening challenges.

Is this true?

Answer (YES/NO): NO